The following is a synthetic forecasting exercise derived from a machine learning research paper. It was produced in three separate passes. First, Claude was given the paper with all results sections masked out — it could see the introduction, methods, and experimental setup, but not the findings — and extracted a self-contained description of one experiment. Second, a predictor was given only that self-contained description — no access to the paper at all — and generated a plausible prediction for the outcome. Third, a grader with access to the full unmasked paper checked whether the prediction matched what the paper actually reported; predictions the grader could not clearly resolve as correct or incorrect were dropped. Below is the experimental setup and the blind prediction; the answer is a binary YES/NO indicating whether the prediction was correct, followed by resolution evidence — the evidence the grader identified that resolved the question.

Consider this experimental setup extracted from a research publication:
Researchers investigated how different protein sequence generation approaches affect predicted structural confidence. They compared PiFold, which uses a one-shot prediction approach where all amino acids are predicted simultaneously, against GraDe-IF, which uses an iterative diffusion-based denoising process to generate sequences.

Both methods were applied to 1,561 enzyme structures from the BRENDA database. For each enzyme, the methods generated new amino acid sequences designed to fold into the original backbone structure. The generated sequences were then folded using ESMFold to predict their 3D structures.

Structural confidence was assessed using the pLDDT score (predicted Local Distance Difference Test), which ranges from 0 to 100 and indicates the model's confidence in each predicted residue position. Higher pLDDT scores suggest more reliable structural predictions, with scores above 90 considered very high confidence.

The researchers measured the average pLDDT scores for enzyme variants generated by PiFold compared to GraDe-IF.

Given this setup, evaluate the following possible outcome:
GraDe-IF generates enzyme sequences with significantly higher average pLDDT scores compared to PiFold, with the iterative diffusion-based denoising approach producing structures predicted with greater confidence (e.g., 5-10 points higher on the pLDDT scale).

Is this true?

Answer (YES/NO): NO